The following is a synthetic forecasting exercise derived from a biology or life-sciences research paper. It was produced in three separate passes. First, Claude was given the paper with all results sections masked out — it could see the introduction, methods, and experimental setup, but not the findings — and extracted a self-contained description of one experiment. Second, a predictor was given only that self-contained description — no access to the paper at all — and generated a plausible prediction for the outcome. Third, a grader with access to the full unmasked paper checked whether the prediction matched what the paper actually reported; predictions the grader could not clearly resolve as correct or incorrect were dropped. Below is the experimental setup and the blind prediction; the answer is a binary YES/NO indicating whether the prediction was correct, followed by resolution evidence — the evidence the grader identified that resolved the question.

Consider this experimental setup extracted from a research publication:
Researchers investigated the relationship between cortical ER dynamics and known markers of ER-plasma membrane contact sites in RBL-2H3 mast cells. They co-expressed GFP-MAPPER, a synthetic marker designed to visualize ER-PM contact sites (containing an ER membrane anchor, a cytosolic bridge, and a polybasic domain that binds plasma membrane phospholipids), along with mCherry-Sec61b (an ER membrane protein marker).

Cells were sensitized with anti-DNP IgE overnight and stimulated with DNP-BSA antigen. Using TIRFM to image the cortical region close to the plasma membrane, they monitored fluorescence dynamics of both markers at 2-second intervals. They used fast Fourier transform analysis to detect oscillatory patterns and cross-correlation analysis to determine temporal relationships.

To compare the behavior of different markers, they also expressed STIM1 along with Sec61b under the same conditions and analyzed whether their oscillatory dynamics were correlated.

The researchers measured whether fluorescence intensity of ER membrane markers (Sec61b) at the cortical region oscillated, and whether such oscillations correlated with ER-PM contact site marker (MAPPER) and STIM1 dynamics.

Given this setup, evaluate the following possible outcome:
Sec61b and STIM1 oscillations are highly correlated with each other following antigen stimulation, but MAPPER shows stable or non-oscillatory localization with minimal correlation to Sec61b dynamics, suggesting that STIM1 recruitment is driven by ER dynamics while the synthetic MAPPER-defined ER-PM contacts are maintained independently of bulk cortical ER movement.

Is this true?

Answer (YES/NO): NO